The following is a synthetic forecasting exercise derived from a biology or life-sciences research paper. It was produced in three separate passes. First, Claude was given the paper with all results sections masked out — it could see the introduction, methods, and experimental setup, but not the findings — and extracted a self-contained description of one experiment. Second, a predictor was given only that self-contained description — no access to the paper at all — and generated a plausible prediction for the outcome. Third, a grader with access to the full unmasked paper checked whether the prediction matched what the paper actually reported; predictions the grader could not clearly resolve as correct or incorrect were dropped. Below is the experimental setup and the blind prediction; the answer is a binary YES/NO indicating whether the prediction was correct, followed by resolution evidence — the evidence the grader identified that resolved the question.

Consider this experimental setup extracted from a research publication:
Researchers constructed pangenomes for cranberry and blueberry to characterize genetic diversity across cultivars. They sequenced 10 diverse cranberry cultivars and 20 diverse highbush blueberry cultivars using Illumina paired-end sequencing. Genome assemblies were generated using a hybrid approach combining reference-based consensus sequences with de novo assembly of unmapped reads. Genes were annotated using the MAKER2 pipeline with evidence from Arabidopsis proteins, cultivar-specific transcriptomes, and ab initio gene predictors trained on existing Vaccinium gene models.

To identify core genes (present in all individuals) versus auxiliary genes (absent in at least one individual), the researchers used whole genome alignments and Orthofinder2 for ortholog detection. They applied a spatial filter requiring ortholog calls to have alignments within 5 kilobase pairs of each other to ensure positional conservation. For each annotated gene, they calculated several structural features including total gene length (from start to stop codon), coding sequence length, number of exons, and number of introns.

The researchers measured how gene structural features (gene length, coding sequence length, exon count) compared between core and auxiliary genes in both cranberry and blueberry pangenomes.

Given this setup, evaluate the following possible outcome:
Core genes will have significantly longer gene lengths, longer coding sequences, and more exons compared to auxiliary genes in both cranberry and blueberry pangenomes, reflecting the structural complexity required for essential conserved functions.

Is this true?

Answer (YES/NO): YES